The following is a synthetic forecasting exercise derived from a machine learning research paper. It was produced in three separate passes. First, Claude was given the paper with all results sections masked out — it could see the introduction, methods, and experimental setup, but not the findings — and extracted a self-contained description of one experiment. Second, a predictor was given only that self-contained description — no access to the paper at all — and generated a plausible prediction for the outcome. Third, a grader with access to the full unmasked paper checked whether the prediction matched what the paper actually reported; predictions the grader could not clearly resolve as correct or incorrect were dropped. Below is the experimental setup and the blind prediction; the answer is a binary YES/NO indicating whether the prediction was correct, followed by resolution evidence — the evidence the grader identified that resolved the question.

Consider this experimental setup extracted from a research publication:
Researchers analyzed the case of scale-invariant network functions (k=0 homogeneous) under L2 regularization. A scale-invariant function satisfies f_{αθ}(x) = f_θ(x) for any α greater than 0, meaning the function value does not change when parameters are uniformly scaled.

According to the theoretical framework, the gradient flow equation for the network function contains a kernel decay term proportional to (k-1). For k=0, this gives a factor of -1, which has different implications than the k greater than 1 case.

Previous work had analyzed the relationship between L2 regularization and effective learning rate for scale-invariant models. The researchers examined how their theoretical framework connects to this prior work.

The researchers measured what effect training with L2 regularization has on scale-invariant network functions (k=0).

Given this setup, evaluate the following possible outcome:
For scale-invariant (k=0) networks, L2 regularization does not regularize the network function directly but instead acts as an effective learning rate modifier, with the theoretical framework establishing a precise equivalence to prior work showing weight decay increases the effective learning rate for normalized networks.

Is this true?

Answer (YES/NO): YES